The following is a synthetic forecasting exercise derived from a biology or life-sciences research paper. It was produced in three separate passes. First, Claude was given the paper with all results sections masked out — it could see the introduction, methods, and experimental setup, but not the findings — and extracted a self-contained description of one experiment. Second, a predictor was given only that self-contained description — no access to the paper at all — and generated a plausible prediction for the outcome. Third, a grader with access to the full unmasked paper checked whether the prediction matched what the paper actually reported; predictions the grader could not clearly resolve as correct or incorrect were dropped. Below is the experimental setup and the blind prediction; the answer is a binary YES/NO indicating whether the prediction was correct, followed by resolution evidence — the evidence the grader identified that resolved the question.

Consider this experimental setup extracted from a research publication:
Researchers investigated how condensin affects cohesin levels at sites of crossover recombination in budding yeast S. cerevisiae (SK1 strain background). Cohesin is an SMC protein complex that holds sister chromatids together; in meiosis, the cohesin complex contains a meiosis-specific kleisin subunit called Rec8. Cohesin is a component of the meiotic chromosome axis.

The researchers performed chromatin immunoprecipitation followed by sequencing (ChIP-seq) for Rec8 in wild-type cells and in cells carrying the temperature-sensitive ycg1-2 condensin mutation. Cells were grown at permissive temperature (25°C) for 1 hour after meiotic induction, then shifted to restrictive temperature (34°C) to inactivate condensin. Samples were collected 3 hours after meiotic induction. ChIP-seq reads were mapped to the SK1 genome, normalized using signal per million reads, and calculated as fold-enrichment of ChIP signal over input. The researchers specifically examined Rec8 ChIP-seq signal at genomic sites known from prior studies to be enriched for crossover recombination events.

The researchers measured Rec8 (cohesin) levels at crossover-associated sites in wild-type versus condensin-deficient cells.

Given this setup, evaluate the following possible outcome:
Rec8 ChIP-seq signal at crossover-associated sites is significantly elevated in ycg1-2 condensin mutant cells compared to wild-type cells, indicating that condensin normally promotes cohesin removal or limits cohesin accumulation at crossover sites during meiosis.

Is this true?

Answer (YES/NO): YES